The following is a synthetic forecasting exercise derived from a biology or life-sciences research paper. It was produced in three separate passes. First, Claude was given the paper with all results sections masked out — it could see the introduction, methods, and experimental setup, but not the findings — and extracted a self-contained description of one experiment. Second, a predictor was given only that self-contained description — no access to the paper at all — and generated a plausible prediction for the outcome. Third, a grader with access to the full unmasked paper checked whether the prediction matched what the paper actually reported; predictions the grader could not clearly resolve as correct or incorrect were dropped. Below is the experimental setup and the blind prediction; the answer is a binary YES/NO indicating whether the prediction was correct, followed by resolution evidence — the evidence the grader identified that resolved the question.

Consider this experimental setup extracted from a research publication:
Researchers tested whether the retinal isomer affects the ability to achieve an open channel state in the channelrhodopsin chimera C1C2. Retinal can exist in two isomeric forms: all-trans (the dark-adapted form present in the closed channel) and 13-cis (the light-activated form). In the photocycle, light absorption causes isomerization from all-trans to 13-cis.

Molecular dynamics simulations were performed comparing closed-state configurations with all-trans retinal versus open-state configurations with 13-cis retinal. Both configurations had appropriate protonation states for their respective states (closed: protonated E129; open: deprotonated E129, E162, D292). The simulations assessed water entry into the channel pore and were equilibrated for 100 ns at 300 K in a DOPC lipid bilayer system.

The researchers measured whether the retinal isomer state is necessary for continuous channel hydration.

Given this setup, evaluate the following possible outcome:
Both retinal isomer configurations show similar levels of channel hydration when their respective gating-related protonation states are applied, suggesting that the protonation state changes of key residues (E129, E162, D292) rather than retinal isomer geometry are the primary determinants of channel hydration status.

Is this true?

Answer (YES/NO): NO